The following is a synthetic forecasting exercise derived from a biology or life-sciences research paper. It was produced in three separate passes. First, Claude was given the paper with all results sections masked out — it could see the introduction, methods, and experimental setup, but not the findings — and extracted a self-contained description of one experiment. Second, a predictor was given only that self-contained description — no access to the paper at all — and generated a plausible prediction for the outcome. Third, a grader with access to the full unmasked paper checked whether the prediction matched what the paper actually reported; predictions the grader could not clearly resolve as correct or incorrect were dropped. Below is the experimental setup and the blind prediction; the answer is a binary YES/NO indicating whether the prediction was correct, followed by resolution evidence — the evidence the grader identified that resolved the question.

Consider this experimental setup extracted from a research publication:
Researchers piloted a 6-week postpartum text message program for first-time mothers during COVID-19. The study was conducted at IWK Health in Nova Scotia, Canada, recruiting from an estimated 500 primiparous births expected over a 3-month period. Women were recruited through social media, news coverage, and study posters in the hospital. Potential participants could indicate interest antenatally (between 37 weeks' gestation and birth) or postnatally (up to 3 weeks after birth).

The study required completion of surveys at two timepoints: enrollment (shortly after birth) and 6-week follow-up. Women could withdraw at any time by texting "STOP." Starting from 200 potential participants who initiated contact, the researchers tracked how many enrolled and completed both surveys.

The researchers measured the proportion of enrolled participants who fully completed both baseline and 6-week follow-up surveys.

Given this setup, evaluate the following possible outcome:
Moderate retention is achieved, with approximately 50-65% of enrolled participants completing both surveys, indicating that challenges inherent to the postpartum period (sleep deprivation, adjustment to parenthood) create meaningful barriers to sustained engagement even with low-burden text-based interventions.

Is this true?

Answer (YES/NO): NO